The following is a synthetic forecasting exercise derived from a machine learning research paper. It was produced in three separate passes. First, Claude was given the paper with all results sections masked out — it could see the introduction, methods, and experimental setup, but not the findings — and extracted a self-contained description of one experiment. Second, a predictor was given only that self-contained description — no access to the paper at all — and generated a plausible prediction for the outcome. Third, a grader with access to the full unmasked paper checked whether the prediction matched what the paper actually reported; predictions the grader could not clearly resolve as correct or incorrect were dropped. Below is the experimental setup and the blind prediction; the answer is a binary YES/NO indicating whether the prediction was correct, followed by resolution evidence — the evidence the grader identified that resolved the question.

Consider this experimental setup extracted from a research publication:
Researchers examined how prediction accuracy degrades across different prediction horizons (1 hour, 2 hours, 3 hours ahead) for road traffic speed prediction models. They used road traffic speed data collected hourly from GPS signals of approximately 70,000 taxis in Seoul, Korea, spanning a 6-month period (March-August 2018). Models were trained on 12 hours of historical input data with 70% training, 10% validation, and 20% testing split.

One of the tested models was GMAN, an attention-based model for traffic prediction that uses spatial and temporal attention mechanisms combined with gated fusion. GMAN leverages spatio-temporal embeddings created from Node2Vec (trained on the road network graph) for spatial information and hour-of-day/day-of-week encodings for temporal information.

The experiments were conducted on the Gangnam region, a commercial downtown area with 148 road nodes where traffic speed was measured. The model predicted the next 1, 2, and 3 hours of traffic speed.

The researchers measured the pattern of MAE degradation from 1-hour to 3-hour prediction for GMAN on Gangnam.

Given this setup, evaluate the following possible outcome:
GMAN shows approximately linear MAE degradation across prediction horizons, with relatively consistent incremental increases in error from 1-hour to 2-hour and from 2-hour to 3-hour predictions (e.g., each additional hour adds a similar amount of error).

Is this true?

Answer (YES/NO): NO